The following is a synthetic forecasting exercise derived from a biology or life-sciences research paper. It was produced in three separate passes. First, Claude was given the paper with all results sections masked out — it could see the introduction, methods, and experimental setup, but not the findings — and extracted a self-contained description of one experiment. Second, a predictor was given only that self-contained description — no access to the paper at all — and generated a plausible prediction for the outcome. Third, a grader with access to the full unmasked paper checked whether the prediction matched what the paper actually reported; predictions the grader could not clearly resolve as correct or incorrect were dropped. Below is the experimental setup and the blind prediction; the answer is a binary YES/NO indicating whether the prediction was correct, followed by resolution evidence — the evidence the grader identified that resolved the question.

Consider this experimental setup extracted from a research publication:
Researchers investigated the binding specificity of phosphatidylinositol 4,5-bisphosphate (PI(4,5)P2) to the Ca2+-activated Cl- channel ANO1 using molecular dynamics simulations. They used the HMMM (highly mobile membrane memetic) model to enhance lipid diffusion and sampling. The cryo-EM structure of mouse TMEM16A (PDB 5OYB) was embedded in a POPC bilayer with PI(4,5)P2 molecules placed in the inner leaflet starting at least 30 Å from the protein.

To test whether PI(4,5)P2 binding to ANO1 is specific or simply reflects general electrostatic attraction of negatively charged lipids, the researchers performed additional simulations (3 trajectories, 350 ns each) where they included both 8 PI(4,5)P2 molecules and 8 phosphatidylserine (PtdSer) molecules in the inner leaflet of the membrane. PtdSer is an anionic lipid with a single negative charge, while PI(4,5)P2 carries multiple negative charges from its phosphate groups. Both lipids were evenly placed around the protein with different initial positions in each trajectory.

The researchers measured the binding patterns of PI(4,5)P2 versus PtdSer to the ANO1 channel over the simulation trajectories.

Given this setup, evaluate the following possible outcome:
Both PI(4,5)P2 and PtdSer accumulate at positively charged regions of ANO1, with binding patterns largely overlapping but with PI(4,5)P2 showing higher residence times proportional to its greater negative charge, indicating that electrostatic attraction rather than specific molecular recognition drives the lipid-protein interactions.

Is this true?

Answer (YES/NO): NO